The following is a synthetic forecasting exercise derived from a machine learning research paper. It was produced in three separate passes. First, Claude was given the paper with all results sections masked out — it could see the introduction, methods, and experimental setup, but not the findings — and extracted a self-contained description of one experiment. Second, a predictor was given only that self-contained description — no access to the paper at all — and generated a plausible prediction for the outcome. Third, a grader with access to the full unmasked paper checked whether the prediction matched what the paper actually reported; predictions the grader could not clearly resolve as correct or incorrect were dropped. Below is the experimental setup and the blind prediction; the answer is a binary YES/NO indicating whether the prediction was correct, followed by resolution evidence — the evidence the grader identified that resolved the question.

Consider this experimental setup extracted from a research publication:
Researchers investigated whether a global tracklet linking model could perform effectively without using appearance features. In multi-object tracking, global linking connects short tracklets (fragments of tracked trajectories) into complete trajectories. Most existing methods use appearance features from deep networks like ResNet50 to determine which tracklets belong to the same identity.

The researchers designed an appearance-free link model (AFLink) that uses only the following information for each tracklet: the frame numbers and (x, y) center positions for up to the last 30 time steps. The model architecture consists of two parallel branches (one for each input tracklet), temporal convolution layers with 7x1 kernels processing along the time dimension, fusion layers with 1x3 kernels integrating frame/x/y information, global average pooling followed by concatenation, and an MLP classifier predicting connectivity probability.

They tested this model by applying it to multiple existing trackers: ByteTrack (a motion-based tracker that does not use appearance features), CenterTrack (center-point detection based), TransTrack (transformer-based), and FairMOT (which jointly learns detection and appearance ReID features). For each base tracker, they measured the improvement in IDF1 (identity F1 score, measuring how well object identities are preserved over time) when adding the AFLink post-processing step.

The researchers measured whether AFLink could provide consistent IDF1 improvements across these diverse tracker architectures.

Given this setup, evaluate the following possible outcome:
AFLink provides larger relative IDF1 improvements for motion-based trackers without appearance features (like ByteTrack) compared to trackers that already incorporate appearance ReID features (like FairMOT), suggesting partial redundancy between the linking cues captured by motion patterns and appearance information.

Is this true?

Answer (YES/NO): NO